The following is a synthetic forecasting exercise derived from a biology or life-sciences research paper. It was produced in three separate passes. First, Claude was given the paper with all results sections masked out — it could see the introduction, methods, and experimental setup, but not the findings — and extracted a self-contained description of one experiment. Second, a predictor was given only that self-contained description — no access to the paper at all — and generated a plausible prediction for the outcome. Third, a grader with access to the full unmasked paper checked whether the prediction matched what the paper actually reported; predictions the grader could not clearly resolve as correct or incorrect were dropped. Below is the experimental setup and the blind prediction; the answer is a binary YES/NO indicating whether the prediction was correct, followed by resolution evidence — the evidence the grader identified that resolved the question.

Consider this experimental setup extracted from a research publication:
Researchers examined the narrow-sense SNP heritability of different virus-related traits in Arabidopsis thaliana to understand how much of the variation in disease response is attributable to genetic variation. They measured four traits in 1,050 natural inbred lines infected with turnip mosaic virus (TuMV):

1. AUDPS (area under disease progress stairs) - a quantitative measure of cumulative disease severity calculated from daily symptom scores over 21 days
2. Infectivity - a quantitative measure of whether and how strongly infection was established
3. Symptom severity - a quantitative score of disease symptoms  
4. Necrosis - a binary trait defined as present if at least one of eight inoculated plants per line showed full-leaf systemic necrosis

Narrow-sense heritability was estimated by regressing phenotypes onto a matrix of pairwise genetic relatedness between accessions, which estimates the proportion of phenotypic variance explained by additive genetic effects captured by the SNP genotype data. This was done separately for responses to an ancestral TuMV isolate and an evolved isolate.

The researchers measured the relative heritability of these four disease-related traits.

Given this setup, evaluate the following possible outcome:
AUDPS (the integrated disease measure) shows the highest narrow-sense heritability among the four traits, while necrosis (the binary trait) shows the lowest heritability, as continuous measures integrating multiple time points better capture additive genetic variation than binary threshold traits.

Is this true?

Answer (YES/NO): NO